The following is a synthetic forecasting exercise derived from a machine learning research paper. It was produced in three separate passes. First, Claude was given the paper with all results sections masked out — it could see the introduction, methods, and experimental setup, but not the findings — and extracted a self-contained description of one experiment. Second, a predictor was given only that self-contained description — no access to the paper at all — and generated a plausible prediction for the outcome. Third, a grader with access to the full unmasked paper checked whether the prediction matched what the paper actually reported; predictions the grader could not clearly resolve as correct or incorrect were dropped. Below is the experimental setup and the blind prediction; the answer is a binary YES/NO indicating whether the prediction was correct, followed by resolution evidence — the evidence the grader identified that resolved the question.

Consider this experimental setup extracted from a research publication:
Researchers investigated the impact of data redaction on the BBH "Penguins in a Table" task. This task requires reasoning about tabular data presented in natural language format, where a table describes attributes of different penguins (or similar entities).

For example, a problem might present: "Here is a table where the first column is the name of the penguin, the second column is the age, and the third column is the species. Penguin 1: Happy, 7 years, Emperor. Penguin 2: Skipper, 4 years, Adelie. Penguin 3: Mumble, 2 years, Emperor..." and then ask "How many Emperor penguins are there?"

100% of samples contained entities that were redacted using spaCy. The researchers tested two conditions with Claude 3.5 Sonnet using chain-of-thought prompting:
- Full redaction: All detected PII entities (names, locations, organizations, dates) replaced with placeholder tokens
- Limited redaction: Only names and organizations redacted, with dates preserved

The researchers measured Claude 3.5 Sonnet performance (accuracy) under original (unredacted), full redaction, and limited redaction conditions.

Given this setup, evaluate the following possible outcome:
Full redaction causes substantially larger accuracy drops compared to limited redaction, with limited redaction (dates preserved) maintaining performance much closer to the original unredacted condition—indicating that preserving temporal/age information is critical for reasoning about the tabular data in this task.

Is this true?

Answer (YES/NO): YES